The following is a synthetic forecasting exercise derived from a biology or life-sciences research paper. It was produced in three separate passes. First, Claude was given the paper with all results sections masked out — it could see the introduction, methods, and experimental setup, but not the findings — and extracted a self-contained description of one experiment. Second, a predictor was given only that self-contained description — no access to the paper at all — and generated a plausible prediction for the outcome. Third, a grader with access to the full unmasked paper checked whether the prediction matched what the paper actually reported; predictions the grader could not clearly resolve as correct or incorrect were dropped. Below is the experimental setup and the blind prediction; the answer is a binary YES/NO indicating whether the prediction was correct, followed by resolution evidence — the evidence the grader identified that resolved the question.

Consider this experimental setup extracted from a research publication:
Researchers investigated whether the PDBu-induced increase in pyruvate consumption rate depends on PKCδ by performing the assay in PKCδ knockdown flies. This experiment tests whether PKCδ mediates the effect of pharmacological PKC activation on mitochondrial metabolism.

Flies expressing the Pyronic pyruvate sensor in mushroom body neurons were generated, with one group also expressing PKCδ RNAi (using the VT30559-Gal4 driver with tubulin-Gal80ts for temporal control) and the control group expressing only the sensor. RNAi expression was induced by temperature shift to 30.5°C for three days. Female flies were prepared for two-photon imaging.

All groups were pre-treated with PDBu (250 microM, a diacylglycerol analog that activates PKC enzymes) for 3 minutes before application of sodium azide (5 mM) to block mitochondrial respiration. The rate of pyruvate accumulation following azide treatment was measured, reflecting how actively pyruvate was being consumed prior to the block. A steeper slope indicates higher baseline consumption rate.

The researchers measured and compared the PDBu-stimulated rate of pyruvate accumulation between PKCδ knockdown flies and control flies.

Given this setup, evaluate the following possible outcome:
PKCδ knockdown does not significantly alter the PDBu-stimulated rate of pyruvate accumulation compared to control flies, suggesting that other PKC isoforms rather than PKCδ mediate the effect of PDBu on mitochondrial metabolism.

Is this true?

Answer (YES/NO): NO